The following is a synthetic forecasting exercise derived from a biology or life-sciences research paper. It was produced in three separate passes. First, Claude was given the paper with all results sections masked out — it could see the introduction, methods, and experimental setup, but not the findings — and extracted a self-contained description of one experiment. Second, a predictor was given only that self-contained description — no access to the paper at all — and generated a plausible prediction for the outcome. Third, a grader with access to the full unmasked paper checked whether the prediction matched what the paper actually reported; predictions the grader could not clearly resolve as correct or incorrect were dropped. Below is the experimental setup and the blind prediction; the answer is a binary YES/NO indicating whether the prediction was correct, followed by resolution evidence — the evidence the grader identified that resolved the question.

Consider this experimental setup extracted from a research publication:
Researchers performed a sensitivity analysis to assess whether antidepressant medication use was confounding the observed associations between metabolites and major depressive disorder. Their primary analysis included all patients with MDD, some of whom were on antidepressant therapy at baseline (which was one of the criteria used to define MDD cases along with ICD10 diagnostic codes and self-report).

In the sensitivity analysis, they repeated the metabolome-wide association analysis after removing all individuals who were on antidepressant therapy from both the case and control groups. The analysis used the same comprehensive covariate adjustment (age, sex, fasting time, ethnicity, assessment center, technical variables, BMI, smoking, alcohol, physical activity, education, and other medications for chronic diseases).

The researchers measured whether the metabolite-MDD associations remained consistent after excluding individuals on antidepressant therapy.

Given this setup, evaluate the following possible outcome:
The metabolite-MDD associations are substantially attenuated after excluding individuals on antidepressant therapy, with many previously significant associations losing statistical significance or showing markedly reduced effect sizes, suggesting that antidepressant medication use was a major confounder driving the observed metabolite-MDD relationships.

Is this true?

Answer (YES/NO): NO